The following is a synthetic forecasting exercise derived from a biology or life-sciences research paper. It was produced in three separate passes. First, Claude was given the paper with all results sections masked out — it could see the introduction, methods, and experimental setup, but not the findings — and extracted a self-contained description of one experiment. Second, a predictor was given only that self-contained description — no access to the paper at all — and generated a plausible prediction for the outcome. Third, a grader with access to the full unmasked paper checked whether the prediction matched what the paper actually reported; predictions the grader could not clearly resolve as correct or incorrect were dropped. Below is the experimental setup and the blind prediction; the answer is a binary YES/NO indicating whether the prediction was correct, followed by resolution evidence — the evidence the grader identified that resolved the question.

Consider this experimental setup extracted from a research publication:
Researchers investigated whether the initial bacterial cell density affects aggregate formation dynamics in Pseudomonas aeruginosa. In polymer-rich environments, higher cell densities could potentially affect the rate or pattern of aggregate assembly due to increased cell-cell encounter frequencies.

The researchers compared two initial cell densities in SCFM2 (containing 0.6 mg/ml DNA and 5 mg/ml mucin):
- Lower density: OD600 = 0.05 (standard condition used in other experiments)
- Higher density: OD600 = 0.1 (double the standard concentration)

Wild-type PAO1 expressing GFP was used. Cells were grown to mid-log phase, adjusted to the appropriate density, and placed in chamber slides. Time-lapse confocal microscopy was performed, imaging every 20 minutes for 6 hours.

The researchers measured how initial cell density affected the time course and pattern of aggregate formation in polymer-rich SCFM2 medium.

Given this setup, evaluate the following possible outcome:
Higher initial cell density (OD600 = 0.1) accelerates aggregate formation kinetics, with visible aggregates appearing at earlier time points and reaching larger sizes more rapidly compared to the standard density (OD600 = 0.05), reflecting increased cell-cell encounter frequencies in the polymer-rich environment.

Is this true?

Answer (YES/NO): YES